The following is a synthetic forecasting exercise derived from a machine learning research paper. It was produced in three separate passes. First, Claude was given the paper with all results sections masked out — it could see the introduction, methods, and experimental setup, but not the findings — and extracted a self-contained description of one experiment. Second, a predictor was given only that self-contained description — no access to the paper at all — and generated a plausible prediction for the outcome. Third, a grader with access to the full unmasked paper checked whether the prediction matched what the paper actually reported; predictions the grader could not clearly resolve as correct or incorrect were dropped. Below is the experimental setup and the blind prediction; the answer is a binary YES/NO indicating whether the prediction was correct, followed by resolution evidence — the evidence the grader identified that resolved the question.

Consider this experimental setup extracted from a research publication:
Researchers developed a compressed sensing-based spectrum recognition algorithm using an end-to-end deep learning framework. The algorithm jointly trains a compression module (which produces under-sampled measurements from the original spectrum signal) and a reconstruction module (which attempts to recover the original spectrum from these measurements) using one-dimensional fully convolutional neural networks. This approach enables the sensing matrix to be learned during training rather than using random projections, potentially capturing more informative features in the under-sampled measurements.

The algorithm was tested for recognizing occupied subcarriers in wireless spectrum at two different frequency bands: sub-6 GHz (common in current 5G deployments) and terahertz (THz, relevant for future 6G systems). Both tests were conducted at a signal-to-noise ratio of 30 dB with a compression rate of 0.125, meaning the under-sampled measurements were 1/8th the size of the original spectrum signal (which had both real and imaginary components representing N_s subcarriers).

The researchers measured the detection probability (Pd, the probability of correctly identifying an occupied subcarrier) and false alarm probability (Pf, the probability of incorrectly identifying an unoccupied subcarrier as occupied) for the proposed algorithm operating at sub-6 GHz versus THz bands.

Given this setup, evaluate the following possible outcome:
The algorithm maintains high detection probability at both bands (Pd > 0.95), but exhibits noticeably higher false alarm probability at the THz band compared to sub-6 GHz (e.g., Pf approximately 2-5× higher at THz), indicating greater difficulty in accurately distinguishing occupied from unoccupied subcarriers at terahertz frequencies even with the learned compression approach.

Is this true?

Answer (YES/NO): NO